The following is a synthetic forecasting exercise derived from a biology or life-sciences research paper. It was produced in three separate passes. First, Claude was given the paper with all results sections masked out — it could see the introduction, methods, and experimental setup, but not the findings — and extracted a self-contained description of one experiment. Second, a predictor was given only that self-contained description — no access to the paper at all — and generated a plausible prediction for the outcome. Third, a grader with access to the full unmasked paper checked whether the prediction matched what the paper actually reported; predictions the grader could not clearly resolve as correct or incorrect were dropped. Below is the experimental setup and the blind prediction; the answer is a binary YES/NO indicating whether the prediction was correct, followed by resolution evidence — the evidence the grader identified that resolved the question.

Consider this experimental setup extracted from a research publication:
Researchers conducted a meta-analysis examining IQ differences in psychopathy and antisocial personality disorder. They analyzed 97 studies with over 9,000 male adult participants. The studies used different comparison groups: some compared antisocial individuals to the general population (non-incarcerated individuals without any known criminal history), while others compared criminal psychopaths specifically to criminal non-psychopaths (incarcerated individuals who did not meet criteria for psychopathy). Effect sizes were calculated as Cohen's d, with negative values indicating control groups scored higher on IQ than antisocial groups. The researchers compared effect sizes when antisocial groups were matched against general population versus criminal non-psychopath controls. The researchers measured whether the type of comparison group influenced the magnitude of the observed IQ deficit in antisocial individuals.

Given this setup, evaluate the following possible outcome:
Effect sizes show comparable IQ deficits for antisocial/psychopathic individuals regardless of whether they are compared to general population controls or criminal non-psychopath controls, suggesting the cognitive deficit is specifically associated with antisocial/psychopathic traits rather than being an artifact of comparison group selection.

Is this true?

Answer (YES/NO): NO